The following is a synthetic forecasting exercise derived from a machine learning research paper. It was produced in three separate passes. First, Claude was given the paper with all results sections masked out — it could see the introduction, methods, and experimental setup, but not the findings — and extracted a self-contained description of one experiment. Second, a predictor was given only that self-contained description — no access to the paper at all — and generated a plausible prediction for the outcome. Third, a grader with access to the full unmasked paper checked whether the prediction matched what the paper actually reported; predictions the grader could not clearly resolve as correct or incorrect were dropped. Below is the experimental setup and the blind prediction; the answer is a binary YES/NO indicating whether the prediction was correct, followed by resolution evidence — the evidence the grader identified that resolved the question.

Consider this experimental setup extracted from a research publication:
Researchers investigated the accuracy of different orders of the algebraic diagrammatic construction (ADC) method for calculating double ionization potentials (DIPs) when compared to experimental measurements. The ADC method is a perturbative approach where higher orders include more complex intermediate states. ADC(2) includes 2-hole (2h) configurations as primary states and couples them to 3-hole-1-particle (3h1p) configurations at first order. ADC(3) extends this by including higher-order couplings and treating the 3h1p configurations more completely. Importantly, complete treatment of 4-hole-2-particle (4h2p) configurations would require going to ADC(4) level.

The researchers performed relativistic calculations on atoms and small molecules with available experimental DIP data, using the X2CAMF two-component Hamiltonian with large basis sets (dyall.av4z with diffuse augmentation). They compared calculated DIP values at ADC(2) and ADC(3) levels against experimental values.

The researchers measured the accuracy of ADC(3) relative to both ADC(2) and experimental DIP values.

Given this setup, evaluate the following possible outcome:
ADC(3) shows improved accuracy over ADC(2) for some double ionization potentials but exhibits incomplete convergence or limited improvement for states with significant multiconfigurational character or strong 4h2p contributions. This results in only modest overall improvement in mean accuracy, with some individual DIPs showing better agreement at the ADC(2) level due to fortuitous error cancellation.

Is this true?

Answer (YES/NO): NO